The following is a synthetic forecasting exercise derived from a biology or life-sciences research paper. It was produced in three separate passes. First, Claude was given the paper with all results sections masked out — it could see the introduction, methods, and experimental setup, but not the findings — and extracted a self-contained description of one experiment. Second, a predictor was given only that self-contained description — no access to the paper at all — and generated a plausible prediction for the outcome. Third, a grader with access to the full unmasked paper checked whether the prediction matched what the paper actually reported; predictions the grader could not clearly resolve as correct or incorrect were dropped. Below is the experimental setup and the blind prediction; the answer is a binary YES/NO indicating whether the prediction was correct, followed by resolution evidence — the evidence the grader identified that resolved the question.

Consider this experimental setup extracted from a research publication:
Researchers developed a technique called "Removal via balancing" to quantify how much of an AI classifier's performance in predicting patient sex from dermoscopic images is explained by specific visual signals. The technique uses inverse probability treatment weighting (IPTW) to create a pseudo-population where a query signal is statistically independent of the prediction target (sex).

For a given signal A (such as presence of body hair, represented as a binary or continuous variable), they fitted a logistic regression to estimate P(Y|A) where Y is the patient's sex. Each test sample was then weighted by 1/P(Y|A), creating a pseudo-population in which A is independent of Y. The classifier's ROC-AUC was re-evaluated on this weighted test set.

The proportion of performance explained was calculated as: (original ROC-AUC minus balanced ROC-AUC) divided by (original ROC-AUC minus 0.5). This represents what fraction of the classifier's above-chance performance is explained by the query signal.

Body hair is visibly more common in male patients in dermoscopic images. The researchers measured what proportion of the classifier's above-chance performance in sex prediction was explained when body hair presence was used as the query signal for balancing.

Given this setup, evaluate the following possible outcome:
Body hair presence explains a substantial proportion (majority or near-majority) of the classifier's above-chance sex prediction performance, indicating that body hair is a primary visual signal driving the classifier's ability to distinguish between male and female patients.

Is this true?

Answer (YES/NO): NO